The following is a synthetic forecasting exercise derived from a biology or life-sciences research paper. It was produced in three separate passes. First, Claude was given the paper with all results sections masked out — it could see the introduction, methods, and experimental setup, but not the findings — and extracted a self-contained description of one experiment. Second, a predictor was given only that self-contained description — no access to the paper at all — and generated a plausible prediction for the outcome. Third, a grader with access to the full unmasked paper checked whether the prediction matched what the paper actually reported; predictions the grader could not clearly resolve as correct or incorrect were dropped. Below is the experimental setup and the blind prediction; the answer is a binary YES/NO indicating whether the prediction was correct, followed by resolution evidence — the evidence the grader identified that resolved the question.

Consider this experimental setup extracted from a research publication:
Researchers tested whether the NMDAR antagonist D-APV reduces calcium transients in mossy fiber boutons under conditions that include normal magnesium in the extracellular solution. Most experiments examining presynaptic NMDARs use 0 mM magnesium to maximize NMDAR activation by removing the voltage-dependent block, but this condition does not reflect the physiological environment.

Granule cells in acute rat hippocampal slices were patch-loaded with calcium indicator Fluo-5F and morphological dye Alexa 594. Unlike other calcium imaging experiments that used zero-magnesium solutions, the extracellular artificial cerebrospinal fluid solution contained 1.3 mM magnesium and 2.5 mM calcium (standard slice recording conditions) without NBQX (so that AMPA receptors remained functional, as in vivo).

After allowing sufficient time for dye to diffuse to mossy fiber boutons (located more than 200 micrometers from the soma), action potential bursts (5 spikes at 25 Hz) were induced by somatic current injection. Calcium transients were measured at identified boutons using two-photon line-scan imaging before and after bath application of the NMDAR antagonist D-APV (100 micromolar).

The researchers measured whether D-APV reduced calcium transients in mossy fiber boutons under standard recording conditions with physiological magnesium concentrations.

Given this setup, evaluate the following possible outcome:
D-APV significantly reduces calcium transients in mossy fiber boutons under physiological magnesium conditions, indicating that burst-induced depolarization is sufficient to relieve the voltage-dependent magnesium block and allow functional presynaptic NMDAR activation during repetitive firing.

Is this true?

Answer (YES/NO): YES